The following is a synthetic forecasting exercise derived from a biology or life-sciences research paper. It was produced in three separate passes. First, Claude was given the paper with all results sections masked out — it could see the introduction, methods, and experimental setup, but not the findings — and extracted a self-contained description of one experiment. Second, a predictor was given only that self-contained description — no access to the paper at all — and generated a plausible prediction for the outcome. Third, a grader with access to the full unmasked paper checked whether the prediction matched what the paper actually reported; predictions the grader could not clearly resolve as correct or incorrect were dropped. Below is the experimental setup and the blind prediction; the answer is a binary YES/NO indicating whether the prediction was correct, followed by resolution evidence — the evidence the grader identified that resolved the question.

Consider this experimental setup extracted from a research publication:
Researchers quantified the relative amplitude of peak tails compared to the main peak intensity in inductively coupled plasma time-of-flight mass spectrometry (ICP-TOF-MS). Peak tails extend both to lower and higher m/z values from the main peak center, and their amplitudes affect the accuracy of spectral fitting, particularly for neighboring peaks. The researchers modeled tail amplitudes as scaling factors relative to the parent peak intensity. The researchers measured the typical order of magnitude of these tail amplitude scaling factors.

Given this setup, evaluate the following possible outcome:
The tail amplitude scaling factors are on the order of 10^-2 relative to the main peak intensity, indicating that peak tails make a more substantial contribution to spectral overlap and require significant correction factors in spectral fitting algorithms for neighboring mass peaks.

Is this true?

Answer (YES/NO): NO